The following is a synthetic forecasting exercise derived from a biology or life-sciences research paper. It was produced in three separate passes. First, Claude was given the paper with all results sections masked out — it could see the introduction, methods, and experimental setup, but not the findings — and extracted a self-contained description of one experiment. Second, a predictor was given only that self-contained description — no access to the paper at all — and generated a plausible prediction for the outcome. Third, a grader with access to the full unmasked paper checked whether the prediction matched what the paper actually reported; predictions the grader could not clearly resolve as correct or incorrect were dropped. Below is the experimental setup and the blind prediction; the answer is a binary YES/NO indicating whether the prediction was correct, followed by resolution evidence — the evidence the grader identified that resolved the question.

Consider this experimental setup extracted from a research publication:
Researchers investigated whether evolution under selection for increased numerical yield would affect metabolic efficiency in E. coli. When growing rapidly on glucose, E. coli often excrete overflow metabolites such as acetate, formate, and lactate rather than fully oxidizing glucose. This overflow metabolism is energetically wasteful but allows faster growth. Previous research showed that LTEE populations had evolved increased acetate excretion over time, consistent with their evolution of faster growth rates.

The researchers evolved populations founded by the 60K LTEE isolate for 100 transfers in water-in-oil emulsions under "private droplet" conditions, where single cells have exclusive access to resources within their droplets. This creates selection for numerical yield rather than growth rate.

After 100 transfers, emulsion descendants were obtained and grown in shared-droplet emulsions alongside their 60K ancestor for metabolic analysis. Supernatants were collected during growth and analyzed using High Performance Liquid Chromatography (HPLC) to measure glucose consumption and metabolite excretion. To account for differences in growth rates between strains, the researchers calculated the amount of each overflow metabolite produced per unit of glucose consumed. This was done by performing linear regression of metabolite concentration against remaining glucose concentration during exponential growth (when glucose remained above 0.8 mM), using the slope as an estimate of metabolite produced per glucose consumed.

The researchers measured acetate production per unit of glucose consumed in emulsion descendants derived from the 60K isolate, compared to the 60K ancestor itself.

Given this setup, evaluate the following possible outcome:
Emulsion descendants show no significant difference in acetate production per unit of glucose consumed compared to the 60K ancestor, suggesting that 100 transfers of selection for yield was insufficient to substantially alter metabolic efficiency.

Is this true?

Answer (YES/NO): NO